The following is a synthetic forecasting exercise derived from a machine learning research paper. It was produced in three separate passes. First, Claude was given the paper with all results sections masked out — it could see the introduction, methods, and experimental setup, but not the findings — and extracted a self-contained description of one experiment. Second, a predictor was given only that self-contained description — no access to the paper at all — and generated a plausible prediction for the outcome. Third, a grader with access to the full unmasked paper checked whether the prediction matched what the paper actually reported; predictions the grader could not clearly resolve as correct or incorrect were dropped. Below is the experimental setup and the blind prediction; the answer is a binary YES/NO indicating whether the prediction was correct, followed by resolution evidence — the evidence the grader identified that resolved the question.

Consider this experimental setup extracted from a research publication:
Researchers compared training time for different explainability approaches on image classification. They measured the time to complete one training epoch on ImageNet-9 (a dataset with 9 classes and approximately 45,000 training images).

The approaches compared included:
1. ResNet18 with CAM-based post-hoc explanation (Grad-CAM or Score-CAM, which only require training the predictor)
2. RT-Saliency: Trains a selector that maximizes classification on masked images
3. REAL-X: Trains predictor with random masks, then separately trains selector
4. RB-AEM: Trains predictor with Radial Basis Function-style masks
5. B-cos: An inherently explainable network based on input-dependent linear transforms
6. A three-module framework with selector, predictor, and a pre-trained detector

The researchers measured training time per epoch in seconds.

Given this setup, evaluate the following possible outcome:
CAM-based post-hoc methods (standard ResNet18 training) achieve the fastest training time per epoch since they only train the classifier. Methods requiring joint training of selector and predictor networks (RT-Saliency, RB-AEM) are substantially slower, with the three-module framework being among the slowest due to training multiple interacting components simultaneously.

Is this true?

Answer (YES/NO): YES